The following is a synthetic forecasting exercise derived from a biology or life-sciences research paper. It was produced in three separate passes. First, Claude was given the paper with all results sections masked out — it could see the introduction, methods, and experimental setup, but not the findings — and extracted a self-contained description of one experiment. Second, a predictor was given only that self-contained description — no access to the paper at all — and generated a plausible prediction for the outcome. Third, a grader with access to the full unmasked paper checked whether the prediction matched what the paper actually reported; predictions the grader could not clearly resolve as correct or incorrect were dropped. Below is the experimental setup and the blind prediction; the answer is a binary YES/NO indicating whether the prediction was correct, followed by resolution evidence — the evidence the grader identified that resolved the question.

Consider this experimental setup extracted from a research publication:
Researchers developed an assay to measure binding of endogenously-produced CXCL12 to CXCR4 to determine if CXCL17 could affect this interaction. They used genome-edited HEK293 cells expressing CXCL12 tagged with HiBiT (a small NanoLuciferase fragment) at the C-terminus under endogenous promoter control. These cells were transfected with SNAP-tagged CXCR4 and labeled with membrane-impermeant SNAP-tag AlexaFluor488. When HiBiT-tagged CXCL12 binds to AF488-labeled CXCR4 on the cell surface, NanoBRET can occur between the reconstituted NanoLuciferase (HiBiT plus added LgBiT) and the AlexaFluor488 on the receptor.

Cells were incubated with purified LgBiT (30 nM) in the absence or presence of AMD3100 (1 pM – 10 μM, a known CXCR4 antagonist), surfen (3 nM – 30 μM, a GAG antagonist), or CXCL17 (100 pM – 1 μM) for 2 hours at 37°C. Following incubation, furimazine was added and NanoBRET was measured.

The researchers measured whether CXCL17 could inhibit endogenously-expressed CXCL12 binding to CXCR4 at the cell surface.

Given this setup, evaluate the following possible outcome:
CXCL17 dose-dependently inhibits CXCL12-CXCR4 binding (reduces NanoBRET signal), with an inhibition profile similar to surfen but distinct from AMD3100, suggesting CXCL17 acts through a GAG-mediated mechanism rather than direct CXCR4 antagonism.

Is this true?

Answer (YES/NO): NO